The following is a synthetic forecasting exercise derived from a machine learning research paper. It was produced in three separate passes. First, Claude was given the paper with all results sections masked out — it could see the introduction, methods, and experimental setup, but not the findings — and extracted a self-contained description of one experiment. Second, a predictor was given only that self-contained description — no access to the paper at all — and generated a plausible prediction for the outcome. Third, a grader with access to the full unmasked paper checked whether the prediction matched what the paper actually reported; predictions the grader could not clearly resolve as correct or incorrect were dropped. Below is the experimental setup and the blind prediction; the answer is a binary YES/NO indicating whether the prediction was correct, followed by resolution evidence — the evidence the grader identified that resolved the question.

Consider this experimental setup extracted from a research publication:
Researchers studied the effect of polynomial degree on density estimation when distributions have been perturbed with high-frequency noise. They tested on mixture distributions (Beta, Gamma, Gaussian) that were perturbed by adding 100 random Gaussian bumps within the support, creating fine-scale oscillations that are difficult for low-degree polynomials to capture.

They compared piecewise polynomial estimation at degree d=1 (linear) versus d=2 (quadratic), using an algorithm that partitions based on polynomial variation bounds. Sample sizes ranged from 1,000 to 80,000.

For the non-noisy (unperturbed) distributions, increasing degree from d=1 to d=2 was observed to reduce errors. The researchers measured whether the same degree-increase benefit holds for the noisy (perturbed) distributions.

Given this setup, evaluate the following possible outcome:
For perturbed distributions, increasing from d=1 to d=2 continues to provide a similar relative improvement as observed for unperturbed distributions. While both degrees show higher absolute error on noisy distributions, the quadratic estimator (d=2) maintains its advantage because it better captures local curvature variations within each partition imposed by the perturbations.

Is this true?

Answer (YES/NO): NO